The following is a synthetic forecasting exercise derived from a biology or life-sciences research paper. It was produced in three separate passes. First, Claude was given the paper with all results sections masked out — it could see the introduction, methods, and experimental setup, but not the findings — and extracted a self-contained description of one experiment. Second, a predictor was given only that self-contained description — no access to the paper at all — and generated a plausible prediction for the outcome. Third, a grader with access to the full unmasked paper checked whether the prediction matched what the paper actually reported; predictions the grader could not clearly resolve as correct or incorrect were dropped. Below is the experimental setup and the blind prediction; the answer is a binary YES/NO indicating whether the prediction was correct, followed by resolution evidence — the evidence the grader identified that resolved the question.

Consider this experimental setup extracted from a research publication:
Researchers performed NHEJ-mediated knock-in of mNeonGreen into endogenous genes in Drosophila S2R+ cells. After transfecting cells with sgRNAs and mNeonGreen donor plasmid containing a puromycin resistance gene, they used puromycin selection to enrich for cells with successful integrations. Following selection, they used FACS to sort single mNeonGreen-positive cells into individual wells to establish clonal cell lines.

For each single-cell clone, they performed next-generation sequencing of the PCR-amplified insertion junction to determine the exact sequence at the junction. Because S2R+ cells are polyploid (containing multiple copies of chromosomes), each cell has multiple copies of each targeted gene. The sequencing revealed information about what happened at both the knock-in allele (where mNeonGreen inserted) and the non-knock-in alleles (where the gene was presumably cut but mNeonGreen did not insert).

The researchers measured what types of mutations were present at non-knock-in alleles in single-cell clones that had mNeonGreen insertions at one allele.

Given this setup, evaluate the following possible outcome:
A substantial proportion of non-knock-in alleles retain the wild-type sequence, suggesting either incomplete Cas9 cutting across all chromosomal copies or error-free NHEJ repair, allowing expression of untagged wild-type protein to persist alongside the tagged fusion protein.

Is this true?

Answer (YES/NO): NO